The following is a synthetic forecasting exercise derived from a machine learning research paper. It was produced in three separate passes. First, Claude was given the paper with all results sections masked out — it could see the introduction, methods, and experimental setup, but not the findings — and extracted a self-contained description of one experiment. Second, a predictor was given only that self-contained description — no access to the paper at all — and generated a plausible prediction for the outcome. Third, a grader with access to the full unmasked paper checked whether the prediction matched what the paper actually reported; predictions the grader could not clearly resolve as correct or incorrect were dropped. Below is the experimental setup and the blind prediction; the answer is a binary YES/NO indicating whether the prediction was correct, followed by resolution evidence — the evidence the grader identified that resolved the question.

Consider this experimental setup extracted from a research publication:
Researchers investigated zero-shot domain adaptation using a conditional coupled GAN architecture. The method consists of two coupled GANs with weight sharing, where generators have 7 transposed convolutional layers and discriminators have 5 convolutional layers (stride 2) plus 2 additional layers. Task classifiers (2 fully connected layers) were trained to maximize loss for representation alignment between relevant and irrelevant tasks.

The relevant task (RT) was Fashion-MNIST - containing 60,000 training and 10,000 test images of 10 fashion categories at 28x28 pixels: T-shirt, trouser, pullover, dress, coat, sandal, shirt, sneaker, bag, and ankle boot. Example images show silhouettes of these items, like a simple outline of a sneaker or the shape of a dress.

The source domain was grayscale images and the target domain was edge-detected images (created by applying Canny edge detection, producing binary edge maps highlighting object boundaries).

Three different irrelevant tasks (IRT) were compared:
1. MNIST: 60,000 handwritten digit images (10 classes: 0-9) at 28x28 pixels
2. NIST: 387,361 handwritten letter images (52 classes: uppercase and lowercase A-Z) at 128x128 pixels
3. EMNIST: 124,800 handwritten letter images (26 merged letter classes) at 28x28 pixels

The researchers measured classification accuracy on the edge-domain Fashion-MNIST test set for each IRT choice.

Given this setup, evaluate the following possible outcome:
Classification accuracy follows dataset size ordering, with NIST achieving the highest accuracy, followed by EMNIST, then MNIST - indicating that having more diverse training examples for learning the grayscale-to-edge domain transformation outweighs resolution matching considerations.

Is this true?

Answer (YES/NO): NO